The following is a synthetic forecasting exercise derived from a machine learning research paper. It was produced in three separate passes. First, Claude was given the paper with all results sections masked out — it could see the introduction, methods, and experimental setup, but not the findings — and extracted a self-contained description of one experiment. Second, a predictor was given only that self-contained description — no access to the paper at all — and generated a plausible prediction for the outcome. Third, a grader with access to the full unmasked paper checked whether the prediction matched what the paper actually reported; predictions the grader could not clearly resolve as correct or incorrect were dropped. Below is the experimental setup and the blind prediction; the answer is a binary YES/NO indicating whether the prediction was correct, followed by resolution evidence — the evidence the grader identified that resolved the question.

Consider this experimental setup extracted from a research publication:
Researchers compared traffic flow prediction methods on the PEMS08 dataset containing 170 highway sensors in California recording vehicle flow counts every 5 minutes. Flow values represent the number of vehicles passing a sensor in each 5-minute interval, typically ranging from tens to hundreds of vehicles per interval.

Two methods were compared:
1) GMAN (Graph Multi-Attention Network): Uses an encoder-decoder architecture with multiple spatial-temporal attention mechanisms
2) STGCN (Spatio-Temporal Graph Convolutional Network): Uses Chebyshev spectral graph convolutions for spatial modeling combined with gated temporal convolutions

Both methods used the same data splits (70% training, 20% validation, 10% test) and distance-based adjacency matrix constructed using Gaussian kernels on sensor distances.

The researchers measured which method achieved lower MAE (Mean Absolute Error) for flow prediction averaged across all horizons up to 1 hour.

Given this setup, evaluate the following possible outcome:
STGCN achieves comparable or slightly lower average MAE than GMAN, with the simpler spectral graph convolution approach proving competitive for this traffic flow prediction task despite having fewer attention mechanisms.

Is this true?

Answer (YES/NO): NO